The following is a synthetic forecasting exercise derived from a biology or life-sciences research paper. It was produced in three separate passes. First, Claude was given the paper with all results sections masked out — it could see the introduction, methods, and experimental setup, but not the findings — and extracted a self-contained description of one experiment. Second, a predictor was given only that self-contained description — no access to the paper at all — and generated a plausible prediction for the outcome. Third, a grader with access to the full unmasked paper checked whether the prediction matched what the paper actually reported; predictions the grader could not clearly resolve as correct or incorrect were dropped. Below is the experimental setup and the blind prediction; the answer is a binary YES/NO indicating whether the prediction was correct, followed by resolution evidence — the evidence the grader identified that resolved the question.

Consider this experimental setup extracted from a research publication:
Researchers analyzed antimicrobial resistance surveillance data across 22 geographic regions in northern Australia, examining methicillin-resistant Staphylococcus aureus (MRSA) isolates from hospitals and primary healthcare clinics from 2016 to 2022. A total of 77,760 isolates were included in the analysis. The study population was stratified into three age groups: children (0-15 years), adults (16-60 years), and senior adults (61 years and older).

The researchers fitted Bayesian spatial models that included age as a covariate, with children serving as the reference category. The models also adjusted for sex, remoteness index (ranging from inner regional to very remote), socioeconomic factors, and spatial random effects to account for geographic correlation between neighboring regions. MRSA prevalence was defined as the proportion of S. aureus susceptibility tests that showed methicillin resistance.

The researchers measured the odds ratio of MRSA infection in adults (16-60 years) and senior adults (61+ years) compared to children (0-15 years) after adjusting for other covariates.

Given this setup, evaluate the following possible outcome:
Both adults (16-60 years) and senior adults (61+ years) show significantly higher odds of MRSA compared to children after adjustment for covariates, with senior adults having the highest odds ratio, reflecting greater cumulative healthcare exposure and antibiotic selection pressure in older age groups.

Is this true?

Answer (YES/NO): NO